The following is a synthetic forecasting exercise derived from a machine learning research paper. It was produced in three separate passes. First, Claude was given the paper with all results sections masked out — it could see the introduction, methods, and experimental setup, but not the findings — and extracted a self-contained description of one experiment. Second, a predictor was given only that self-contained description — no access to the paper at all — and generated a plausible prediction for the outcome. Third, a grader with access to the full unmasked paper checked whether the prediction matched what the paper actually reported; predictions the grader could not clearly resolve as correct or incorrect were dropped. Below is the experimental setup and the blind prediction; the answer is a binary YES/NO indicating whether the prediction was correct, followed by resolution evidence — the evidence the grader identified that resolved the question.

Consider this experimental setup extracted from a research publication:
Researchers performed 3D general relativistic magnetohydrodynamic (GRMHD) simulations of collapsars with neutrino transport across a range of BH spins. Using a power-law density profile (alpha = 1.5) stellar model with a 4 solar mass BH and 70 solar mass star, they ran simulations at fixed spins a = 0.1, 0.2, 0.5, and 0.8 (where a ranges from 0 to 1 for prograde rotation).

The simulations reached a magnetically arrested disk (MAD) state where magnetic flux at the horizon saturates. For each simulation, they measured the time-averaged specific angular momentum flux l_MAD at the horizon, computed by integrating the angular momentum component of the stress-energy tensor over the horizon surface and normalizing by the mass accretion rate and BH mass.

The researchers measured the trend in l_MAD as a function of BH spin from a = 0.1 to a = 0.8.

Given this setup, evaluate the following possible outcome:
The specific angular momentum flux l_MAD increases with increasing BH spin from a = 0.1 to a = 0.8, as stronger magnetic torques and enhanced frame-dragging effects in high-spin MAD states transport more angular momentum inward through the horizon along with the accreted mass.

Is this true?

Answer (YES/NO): NO